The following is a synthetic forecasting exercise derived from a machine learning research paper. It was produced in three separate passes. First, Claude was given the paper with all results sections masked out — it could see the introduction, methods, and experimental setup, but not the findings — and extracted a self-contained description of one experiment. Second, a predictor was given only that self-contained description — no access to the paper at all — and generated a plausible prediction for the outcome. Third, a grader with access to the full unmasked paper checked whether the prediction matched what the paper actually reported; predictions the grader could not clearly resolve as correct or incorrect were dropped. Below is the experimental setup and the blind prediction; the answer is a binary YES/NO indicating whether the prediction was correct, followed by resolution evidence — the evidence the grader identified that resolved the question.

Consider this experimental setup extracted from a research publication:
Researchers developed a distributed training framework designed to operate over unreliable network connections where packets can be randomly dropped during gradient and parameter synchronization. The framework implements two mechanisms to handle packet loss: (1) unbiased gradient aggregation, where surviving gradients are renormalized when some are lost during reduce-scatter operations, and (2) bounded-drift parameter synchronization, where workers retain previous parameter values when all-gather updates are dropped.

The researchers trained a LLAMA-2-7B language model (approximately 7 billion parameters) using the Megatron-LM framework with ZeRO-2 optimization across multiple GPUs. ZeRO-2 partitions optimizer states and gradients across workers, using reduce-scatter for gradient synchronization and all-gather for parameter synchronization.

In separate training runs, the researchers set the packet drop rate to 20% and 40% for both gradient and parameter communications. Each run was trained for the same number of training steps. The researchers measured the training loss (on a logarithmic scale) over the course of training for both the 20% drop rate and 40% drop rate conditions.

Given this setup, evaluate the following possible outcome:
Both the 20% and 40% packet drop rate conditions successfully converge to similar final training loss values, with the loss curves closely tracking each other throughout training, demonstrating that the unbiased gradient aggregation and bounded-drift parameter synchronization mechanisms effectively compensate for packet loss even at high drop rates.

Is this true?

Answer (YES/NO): NO